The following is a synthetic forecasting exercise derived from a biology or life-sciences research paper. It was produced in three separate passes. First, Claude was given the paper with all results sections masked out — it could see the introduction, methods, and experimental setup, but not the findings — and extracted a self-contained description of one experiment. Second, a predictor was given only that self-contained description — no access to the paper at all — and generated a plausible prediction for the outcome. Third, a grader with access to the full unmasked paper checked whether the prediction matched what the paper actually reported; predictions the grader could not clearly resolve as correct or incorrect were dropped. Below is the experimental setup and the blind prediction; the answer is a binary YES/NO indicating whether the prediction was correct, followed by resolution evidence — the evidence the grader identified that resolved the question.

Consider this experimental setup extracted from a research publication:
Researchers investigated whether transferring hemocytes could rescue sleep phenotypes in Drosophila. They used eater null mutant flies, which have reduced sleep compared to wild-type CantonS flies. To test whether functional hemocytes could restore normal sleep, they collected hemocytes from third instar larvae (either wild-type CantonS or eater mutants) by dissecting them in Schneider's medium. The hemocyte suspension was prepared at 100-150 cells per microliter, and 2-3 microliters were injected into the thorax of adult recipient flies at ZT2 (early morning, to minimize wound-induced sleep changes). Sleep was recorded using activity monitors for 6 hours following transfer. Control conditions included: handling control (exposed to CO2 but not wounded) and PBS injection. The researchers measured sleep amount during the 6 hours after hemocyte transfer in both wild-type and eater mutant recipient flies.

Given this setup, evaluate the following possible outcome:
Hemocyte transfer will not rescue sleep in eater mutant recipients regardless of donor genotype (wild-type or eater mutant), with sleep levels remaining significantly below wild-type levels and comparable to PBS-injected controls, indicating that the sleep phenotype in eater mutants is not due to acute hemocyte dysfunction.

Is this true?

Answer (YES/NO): NO